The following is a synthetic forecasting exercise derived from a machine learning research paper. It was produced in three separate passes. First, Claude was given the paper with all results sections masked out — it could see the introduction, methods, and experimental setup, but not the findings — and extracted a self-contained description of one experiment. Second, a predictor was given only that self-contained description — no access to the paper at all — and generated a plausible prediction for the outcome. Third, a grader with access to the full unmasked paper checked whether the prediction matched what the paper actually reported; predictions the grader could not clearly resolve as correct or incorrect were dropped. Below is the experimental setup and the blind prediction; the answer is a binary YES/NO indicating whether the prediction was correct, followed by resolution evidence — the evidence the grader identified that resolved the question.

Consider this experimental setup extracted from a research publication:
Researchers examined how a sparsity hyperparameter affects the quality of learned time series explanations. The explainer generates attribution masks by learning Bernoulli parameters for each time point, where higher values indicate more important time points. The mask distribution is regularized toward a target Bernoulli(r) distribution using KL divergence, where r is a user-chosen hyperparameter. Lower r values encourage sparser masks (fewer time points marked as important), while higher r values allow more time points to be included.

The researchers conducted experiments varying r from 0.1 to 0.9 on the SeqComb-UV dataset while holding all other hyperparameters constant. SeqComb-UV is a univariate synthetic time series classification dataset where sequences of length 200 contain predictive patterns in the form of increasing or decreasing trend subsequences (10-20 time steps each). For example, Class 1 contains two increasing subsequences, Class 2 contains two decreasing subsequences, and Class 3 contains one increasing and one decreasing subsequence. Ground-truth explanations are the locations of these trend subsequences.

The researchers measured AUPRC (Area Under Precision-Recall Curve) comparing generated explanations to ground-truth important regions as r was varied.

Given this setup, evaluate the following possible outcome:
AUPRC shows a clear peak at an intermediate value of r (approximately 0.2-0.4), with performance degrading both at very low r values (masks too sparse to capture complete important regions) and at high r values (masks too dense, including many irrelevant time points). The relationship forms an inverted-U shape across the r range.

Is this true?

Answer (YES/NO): NO